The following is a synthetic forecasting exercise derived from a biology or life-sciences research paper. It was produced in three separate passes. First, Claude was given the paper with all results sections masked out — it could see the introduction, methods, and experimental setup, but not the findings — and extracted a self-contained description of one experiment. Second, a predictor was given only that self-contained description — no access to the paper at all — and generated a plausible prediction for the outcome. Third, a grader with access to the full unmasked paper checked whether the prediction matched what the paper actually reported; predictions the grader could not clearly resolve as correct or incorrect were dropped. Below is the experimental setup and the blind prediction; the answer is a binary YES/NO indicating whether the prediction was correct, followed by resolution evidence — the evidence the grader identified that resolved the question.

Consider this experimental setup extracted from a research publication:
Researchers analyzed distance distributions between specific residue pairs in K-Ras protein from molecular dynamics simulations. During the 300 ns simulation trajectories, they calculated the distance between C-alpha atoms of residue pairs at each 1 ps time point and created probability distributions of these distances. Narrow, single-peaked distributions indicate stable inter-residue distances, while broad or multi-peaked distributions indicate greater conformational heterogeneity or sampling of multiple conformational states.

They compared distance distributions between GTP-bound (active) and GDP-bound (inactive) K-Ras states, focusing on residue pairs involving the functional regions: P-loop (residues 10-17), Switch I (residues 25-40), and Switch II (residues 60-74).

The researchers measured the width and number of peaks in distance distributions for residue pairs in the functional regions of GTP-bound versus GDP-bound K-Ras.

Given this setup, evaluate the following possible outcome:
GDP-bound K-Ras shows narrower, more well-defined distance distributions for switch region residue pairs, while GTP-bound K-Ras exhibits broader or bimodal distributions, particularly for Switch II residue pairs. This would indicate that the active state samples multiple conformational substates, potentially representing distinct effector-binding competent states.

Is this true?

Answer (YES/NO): NO